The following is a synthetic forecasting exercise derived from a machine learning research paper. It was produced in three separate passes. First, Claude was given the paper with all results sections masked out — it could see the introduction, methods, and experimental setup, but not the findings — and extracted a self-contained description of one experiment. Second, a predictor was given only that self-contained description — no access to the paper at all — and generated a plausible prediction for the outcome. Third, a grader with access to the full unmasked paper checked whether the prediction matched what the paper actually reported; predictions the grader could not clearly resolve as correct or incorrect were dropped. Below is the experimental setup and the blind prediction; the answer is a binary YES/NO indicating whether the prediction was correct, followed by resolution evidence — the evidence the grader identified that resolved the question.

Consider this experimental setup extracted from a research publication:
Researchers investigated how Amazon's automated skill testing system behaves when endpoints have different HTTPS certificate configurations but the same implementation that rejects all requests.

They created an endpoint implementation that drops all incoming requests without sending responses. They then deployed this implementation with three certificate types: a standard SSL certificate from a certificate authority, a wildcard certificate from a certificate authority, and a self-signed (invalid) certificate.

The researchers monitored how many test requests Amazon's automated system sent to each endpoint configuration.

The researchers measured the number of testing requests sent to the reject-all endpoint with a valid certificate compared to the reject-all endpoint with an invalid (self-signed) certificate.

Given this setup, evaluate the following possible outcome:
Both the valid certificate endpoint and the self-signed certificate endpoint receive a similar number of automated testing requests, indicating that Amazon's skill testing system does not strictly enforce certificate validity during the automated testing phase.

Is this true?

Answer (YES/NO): NO